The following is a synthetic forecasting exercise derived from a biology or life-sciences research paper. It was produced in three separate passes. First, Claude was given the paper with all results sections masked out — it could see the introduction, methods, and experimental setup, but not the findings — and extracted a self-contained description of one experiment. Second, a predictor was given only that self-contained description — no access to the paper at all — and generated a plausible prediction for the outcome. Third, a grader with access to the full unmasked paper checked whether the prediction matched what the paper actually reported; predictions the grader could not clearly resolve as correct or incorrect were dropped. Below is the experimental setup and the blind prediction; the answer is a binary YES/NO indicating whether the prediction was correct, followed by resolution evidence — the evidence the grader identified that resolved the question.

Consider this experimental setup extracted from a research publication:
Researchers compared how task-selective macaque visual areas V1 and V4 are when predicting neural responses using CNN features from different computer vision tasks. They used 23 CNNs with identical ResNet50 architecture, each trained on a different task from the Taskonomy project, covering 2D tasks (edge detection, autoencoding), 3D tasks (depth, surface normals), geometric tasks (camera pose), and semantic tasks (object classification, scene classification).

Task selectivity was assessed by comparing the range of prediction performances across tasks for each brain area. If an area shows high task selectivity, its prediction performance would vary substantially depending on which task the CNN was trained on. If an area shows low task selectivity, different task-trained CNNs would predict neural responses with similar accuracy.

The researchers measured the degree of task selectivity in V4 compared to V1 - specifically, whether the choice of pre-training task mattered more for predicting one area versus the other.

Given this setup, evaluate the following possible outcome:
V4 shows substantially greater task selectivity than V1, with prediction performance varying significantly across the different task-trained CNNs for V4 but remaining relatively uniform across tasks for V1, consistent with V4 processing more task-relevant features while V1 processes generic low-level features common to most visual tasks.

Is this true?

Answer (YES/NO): YES